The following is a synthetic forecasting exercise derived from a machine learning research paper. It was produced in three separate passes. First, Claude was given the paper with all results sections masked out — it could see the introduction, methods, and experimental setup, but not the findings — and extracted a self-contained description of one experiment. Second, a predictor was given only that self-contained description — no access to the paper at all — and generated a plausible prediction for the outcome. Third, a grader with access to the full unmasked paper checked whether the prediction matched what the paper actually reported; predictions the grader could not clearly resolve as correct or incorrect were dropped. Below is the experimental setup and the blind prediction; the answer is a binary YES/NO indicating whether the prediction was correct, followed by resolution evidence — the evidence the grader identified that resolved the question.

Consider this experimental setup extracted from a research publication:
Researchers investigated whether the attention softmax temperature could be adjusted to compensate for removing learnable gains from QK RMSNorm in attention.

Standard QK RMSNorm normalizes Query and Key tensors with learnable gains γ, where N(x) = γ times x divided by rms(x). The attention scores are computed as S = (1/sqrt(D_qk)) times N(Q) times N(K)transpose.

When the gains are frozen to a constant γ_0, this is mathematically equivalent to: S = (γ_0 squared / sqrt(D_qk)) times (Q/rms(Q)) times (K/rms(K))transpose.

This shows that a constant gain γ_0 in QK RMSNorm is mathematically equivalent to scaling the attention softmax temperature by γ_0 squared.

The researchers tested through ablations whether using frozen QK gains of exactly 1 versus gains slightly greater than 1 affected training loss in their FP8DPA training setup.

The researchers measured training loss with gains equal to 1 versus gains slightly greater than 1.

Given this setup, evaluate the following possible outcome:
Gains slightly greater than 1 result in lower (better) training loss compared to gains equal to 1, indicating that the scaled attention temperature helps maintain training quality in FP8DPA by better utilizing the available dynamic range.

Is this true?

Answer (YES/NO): YES